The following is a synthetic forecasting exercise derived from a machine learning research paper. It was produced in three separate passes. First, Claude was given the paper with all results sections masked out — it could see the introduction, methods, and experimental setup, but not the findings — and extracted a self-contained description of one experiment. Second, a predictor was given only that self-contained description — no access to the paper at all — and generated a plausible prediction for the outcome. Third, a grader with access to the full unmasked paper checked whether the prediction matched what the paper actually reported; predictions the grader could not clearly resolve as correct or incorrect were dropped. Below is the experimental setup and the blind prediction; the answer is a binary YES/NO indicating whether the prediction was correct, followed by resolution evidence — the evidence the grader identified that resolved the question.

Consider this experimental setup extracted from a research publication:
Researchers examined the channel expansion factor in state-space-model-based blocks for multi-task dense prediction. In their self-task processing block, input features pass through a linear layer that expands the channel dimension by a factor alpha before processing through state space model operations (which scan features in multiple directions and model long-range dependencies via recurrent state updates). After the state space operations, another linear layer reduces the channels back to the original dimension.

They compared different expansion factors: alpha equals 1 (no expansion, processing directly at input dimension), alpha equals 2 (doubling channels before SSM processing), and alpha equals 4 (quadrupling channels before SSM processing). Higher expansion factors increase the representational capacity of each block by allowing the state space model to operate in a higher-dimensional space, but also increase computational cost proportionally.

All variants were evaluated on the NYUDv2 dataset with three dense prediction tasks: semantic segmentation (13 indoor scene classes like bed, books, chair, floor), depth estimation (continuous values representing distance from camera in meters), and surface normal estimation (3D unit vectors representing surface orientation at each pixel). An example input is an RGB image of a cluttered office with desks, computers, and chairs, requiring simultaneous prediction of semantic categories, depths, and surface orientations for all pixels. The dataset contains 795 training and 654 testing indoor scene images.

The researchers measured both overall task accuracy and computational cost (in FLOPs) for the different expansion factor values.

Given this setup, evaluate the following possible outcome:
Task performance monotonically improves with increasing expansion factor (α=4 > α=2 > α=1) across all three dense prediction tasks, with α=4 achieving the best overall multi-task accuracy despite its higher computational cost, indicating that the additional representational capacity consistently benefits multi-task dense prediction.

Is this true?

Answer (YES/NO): NO